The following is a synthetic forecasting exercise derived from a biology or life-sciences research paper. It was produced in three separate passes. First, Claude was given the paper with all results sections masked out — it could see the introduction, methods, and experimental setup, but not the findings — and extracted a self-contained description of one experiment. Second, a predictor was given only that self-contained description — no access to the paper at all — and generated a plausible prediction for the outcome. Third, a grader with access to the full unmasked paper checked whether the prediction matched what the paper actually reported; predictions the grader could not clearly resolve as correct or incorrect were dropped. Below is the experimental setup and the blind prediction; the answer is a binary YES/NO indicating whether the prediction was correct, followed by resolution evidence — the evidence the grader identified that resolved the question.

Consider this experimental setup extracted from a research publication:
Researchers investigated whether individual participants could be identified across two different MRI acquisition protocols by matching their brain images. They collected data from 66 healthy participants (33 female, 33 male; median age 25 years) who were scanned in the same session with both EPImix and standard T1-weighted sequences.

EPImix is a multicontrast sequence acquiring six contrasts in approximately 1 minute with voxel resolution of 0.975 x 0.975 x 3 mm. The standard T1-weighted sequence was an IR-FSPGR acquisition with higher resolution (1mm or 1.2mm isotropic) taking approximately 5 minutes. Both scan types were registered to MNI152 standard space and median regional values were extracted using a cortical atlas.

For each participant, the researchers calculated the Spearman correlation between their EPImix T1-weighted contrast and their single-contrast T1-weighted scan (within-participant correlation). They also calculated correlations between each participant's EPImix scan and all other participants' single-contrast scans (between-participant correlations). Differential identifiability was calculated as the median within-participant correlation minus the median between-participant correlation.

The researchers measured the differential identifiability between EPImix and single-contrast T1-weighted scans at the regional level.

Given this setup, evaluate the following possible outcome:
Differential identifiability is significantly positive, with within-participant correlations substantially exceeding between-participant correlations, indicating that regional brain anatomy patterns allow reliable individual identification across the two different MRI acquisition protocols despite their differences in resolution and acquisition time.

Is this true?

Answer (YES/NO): YES